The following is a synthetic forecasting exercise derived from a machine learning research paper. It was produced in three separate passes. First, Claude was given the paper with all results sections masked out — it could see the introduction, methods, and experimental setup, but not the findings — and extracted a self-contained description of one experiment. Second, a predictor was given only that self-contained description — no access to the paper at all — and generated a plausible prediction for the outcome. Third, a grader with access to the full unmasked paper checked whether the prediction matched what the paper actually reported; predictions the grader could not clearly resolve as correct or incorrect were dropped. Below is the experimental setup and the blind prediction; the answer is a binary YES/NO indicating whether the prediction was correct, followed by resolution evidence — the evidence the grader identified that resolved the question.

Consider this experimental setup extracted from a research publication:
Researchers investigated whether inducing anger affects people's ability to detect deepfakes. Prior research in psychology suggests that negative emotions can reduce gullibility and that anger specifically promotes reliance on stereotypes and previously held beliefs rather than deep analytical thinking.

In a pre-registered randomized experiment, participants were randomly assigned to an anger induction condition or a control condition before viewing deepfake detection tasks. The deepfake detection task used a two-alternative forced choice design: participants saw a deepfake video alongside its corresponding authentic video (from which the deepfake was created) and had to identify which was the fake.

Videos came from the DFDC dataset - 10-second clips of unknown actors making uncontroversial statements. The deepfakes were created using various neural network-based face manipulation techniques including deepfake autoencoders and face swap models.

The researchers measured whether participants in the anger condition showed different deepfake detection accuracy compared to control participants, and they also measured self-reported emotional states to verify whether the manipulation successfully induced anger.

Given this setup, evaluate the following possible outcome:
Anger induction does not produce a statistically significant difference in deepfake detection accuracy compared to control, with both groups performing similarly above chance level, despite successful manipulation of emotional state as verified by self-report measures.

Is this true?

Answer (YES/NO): NO